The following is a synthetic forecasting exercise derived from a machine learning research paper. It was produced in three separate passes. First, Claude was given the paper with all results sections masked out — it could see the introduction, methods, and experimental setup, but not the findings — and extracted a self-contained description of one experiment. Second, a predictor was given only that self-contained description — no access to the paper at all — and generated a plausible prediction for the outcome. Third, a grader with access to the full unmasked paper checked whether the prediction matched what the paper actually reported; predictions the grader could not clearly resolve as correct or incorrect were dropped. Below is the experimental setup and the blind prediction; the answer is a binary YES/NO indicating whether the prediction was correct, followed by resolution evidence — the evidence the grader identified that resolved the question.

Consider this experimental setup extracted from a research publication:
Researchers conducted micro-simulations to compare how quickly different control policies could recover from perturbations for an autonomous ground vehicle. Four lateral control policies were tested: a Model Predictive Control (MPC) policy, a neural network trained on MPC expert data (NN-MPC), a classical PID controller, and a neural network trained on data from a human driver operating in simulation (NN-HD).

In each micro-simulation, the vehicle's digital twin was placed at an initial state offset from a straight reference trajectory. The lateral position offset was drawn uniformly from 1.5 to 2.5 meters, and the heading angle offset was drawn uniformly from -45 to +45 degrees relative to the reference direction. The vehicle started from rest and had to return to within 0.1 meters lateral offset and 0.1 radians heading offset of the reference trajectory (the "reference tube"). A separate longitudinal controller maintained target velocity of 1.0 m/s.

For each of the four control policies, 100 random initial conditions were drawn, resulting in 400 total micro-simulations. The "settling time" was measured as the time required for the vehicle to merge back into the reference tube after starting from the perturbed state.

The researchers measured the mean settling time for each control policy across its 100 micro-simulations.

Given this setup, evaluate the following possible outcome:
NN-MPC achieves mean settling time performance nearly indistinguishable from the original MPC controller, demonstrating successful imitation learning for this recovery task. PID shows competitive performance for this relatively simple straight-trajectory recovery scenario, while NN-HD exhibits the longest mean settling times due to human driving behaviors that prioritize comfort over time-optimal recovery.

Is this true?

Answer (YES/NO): NO